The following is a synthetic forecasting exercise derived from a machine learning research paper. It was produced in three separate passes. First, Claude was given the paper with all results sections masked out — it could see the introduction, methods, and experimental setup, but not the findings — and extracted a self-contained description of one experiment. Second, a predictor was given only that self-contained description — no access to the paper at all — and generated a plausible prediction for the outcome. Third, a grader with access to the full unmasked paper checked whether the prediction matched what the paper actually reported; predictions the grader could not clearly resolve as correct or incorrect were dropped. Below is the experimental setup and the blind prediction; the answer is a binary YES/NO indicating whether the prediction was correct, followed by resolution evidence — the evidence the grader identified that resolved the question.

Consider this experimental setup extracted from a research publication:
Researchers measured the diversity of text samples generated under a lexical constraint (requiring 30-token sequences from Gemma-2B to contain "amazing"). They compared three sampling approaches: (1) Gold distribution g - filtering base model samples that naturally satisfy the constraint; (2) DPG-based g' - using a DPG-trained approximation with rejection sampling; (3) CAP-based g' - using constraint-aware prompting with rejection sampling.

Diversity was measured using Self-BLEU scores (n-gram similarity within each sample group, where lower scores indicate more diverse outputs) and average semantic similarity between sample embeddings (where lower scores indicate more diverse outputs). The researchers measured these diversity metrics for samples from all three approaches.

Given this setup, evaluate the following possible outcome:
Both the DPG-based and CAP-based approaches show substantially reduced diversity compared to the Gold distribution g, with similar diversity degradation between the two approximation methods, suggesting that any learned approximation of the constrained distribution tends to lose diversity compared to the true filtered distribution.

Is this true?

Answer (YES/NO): NO